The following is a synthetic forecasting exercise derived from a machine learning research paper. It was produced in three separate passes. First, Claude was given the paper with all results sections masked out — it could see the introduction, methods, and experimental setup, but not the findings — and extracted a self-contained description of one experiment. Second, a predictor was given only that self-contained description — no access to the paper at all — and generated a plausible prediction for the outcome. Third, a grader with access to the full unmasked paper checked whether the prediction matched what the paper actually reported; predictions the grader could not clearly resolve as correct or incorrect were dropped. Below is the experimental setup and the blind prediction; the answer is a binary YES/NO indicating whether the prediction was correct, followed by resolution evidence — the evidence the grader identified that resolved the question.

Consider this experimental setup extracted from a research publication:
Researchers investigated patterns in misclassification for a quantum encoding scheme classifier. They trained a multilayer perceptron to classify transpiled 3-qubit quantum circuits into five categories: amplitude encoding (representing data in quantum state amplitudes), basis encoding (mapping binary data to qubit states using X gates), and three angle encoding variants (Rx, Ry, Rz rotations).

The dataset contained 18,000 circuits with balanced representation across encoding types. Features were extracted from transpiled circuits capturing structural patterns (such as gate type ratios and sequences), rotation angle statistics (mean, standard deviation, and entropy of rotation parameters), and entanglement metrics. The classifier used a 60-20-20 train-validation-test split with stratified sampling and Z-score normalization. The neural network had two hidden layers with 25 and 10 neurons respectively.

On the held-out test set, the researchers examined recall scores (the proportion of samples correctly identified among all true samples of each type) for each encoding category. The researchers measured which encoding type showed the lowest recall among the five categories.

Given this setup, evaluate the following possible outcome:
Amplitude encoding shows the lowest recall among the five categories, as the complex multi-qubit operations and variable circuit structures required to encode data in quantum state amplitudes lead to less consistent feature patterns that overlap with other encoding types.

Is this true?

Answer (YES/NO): NO